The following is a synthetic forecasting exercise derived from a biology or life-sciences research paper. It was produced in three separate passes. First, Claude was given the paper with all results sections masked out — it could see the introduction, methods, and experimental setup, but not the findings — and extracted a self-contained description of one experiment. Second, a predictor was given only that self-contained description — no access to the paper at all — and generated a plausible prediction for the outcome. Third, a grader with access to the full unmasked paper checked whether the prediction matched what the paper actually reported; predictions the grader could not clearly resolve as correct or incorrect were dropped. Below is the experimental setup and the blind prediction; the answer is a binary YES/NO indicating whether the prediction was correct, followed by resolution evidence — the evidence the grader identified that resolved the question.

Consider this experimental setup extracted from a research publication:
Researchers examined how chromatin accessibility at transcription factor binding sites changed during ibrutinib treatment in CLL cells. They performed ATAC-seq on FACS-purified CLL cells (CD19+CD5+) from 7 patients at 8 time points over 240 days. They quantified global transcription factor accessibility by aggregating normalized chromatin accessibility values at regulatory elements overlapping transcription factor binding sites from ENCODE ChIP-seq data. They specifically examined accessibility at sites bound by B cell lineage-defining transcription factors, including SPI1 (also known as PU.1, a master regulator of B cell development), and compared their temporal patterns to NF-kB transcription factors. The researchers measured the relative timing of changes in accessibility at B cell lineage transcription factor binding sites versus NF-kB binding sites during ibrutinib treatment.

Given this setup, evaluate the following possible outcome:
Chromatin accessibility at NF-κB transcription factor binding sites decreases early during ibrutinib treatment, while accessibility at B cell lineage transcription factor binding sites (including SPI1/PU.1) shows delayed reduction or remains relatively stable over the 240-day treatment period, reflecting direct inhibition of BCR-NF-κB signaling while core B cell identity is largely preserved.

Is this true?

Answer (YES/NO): NO